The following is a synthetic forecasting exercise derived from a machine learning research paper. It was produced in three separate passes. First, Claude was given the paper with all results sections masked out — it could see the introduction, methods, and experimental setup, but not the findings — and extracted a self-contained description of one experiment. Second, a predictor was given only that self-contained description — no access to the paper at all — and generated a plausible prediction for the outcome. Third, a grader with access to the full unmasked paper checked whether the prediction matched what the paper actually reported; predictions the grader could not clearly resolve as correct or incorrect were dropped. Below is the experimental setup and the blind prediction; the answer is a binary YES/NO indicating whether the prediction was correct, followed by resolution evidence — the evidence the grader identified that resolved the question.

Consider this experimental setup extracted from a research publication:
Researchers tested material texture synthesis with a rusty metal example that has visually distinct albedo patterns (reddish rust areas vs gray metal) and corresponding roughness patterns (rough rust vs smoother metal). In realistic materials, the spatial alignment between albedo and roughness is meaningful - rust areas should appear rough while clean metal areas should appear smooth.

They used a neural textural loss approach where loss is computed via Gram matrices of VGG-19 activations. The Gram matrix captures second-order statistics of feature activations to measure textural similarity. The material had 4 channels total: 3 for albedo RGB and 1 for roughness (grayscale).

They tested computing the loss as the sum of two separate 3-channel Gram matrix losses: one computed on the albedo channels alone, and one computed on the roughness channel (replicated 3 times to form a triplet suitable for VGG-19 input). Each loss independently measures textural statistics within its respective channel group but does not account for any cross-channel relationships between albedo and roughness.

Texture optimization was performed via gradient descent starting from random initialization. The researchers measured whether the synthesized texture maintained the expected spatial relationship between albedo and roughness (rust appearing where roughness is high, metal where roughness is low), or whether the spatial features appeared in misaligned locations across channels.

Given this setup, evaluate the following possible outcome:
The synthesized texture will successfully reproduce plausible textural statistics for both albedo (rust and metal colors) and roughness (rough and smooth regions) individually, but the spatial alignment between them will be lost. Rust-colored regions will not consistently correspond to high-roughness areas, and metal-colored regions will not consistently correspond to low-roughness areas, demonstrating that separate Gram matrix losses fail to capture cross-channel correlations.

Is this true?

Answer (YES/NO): YES